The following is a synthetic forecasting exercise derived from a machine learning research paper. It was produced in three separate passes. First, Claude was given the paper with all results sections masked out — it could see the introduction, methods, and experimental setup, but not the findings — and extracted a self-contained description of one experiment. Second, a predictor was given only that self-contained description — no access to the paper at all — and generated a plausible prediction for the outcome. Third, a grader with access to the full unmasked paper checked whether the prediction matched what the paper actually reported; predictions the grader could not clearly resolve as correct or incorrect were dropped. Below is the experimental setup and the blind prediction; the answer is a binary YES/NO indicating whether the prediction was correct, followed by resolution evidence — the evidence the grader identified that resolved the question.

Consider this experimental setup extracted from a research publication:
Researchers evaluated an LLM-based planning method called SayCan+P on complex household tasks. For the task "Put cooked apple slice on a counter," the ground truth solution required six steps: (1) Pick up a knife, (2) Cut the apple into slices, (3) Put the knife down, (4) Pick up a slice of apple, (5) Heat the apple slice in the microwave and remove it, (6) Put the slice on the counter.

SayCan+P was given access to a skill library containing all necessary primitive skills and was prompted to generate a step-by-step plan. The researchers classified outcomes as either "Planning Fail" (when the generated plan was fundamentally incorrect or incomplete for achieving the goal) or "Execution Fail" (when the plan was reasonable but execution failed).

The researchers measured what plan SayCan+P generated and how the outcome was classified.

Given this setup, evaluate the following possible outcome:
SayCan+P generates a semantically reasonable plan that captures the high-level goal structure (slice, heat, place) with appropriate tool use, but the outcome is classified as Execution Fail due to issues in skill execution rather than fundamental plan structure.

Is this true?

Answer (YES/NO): NO